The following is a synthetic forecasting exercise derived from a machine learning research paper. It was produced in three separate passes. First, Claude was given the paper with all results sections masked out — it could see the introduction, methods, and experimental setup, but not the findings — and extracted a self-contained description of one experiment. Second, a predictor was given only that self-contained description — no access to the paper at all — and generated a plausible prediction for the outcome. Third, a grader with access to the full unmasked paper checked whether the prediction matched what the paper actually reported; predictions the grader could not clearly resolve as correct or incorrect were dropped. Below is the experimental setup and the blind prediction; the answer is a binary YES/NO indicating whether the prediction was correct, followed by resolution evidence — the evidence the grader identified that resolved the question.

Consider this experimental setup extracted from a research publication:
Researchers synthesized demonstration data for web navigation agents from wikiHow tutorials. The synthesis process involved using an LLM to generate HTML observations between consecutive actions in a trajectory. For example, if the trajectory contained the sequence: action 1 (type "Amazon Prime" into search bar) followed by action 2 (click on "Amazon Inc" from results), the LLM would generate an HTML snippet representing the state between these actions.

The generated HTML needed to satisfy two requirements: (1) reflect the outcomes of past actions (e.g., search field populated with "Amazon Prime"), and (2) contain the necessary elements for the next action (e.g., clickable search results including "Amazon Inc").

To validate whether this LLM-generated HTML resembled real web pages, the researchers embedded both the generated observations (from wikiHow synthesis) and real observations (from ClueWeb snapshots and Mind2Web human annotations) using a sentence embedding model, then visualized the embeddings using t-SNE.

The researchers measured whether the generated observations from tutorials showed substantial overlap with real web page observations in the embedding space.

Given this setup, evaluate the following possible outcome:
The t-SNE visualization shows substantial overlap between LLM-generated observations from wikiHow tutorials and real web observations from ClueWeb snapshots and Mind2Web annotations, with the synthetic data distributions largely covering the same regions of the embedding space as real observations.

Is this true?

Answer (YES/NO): YES